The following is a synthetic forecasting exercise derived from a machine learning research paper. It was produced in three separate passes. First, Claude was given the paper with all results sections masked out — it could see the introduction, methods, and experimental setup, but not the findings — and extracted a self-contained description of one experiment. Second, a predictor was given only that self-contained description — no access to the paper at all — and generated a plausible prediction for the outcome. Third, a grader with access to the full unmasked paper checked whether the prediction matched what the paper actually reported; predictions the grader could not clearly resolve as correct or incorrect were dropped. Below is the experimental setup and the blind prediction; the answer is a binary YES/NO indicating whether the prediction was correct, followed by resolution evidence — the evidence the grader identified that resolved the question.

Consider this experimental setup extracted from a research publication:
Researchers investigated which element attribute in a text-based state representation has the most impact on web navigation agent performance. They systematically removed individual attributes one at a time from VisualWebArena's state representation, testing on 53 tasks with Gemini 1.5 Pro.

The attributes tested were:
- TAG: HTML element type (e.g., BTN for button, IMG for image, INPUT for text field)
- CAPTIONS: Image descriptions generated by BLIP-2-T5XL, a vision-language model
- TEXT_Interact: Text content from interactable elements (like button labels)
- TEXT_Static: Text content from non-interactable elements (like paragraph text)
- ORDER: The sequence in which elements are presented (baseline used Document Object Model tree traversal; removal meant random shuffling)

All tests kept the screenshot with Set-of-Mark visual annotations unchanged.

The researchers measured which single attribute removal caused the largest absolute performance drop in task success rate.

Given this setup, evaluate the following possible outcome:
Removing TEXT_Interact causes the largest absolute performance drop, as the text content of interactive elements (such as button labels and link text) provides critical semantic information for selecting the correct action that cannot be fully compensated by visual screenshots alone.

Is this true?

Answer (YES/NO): NO